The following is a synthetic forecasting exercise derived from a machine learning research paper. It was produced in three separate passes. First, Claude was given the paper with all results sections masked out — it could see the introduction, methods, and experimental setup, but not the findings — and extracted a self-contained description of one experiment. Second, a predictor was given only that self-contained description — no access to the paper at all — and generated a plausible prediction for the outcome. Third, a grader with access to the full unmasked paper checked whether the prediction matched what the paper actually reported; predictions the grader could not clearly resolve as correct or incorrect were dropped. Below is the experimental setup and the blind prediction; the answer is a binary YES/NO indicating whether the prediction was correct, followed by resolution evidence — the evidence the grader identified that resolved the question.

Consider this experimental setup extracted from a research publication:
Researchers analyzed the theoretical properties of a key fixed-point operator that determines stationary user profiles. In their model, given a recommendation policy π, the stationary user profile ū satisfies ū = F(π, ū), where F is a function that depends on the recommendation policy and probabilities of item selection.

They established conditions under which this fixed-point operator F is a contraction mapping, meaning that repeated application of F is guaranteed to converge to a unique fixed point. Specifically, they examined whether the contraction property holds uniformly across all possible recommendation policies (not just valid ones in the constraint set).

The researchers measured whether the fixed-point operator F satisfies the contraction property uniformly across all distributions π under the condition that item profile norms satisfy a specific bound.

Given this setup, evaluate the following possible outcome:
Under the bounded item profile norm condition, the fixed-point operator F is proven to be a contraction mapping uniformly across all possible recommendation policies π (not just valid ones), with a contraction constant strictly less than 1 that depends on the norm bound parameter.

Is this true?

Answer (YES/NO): YES